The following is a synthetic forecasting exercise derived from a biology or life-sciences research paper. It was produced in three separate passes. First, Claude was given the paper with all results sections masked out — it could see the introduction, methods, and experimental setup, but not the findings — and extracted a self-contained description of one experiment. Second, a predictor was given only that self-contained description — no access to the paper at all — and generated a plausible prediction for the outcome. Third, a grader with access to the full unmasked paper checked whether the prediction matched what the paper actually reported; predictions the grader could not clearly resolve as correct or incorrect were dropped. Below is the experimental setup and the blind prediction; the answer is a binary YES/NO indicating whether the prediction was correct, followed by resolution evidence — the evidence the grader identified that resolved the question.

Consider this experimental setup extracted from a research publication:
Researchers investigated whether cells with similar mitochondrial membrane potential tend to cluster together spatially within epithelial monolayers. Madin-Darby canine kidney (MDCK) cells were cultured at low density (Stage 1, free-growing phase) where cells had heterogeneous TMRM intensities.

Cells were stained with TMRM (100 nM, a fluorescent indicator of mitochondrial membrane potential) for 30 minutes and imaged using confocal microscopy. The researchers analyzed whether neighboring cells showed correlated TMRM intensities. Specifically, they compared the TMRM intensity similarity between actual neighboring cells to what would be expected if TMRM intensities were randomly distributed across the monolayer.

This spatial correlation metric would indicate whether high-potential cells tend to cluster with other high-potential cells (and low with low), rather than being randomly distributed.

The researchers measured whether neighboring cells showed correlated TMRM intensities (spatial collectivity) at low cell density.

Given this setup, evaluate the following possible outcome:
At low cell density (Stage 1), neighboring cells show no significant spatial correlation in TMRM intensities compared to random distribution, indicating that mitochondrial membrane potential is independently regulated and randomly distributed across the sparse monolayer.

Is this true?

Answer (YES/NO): YES